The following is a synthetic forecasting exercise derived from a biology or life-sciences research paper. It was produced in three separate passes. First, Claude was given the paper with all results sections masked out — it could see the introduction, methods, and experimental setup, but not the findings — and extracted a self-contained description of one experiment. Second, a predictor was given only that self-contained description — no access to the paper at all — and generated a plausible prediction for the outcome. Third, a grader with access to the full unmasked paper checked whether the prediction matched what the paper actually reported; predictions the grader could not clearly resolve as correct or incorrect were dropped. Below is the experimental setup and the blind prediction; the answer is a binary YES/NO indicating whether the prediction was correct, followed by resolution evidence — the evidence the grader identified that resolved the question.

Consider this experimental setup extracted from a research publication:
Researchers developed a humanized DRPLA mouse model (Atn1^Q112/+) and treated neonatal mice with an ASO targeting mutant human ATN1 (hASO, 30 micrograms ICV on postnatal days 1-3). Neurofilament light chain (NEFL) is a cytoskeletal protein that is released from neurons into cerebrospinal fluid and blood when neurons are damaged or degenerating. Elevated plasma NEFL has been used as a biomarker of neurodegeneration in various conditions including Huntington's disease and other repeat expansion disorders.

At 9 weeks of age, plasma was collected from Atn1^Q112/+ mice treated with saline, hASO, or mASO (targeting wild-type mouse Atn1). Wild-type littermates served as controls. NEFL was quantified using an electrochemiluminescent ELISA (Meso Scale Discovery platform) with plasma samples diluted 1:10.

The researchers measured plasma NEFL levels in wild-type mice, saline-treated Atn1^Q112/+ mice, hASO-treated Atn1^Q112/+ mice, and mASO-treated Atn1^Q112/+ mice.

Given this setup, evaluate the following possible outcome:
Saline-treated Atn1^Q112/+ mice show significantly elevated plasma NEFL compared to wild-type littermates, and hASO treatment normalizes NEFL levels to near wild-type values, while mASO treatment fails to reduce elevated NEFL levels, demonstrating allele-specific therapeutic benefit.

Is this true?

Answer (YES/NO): NO